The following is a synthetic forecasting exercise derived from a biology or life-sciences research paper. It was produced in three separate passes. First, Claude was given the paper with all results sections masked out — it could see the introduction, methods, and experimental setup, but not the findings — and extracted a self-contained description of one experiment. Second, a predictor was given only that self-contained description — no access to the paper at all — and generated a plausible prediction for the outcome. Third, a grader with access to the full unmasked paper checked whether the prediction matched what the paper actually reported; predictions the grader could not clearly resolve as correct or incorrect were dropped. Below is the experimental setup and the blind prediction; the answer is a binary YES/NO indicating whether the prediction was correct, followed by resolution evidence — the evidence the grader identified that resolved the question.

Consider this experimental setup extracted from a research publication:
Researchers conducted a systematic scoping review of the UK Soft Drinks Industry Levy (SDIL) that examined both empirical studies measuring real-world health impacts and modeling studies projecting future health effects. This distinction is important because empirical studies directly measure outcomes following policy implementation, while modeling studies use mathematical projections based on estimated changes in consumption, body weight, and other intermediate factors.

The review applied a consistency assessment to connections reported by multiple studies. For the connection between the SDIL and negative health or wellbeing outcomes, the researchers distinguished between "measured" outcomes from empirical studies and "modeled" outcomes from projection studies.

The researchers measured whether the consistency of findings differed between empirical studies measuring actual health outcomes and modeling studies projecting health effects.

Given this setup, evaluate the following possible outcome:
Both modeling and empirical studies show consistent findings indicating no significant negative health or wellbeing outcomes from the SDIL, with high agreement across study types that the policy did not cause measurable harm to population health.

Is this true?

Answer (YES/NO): NO